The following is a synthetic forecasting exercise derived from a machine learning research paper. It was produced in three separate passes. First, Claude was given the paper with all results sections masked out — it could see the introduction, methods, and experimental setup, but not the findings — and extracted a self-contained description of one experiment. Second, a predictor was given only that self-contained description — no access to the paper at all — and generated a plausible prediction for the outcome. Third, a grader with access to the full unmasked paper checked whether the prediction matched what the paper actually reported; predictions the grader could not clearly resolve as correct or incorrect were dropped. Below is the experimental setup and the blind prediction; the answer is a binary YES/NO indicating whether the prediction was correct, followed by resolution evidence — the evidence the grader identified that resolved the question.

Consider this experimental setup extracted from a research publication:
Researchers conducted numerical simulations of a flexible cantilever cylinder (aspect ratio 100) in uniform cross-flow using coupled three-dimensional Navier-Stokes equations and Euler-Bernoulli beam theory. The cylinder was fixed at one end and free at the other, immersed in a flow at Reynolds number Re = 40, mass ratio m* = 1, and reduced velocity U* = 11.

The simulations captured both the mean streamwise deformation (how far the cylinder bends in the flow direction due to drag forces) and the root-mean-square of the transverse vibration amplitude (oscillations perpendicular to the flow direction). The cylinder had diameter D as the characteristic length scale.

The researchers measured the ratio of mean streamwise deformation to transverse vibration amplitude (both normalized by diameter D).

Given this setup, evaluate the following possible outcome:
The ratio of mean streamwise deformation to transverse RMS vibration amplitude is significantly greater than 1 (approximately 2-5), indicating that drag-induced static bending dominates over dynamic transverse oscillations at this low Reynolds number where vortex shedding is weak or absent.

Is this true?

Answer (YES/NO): NO